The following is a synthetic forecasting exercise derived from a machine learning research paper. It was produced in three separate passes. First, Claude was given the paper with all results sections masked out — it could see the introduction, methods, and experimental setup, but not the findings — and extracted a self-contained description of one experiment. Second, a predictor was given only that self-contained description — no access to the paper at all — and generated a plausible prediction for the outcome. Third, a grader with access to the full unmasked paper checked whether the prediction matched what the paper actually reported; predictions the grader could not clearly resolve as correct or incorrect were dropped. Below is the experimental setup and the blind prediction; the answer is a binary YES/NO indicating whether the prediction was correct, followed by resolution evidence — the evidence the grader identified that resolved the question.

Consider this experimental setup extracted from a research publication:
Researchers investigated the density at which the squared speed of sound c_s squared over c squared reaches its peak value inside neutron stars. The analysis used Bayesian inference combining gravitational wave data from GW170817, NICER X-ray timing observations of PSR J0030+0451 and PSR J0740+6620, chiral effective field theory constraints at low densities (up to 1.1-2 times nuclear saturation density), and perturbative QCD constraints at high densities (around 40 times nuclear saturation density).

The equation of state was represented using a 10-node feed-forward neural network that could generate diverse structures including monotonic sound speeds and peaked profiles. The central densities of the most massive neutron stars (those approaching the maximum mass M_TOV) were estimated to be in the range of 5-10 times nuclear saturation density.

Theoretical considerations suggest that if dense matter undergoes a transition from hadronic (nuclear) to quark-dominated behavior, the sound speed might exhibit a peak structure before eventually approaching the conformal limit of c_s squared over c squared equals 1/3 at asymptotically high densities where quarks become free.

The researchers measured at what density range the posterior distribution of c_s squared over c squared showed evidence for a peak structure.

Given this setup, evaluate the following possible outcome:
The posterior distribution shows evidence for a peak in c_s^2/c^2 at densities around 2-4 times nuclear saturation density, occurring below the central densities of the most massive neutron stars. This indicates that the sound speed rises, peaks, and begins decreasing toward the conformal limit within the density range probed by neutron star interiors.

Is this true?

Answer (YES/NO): NO